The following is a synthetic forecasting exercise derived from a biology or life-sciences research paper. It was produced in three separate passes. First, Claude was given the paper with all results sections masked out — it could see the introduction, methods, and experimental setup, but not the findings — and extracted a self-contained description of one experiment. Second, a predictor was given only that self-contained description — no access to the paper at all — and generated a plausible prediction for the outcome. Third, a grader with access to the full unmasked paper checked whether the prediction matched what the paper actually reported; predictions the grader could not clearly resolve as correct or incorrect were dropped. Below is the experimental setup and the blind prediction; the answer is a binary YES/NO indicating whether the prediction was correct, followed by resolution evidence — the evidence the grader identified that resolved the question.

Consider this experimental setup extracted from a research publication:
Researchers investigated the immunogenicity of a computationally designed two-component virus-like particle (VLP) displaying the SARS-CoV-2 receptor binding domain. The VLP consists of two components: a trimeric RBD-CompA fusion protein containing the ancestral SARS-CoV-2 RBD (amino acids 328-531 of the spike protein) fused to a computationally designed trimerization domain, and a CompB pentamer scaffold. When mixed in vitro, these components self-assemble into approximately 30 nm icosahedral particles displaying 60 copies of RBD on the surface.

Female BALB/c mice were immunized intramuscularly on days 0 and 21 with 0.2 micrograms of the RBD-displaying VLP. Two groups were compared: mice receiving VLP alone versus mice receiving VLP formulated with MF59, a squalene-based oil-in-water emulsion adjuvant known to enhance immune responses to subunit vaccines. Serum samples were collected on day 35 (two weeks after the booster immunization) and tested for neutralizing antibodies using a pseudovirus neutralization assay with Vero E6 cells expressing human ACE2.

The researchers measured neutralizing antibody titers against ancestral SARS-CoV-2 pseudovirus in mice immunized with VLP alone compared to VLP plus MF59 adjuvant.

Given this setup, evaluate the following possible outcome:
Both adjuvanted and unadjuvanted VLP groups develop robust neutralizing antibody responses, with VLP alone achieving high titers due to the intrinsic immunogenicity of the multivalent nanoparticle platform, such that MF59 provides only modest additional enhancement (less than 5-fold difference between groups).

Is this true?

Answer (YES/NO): NO